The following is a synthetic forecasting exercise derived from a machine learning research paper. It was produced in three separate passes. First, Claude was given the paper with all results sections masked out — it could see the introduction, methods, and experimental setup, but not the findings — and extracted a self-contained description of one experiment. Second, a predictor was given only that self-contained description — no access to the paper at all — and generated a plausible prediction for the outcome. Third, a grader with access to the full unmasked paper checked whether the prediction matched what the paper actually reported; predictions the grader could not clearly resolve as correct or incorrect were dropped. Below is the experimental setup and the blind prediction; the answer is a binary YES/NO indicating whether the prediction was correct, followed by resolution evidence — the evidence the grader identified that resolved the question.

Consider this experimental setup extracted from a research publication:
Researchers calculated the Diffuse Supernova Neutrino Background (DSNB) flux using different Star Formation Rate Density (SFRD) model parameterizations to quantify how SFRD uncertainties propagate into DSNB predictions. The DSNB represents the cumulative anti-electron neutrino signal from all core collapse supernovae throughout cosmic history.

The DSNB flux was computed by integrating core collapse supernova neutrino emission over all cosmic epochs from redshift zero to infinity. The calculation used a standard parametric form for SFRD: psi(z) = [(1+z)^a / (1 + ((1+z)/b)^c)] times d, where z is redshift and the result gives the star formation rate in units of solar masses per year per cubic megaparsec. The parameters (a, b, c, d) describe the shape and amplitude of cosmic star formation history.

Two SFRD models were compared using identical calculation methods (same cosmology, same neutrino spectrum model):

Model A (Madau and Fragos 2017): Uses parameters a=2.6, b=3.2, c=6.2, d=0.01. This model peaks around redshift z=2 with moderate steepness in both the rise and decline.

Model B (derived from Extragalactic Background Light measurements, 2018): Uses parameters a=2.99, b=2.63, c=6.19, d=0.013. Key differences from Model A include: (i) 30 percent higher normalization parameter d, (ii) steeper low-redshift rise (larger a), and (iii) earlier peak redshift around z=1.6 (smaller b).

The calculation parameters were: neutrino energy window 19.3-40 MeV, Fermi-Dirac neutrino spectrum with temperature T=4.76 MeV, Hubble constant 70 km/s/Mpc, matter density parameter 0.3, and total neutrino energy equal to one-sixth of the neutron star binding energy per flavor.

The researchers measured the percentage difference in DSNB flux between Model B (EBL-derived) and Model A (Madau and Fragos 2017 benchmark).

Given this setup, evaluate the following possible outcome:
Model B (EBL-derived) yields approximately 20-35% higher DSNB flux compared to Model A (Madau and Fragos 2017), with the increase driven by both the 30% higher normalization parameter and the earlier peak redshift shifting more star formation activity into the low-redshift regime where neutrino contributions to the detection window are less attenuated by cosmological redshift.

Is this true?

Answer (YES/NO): YES